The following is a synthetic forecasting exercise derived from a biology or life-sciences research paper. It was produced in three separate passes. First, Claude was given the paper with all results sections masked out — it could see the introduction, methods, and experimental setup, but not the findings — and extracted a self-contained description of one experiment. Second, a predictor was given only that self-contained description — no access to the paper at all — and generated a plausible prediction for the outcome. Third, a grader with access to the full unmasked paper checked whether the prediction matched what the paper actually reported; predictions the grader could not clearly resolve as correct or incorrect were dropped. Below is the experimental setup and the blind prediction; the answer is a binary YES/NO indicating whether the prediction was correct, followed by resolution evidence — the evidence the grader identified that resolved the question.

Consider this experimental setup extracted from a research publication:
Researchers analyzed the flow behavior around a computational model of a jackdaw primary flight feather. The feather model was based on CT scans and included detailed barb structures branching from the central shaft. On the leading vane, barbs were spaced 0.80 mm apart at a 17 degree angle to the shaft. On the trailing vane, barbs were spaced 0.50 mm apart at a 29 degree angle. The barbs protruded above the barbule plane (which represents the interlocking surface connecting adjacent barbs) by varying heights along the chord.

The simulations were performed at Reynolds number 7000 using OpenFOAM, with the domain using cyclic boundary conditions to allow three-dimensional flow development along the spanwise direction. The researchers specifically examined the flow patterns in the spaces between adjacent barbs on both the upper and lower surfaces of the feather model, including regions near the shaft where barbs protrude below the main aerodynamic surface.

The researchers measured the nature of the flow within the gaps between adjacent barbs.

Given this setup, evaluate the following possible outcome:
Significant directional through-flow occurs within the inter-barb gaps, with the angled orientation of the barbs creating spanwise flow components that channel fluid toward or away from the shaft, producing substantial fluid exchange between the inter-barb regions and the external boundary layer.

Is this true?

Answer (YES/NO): YES